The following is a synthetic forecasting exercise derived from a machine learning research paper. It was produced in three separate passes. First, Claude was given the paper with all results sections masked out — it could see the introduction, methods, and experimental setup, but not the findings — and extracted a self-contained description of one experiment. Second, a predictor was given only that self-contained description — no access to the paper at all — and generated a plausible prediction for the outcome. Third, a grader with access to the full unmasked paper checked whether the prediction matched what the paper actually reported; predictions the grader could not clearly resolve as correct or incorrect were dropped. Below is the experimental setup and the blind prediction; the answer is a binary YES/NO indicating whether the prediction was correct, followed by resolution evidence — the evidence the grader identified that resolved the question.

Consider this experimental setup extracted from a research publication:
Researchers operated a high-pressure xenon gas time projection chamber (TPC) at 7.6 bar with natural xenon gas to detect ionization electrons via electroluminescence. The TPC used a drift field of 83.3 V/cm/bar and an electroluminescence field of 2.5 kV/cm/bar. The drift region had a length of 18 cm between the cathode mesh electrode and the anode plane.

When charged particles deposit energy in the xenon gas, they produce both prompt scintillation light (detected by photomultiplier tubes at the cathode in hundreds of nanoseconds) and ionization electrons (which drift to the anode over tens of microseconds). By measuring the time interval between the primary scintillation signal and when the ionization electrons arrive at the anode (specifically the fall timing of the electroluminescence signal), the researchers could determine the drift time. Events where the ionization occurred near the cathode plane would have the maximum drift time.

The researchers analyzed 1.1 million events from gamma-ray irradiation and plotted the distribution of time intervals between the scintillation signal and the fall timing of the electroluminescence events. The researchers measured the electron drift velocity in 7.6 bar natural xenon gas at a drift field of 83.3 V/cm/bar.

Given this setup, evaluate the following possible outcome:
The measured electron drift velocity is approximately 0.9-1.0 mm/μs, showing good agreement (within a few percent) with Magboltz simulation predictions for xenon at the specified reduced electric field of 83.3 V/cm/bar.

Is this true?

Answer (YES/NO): NO